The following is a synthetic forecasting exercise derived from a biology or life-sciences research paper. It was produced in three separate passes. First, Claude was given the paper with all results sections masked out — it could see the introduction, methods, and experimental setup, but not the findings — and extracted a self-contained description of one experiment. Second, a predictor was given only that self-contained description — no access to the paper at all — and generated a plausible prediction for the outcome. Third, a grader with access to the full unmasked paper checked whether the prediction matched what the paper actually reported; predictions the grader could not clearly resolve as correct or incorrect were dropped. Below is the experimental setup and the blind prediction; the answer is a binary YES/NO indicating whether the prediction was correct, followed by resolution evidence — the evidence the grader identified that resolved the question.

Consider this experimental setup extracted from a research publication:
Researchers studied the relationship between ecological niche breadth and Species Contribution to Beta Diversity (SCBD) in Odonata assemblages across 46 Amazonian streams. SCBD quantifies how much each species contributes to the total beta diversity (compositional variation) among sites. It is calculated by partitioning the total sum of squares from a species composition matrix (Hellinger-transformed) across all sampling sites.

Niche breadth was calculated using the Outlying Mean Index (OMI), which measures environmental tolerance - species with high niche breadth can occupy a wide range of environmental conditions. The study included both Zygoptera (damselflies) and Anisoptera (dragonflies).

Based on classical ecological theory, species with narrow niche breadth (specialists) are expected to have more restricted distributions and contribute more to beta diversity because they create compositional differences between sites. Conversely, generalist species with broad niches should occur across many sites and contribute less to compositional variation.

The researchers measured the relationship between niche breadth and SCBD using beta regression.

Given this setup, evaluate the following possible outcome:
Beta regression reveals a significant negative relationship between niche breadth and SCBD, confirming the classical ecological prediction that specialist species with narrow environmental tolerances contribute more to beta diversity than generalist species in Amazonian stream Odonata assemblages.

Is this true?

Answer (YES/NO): NO